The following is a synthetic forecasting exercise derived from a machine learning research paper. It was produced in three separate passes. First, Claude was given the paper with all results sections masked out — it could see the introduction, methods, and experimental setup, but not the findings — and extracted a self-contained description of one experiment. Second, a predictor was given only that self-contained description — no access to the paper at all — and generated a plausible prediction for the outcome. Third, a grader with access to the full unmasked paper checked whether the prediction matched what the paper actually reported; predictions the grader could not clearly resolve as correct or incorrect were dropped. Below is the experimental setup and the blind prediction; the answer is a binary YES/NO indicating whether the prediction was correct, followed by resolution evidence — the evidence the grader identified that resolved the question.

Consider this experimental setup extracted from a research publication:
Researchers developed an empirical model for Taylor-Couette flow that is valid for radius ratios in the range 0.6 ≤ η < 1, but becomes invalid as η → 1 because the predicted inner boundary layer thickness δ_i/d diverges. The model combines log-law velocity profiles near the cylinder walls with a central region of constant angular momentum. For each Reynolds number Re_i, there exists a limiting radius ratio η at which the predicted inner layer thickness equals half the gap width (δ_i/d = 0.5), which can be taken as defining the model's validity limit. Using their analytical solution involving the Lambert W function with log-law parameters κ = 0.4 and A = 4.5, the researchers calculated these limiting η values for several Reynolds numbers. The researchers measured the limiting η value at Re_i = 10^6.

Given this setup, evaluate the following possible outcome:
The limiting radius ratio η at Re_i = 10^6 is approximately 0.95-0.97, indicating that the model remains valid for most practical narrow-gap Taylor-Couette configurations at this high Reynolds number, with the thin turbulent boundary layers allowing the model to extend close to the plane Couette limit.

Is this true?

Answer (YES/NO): NO